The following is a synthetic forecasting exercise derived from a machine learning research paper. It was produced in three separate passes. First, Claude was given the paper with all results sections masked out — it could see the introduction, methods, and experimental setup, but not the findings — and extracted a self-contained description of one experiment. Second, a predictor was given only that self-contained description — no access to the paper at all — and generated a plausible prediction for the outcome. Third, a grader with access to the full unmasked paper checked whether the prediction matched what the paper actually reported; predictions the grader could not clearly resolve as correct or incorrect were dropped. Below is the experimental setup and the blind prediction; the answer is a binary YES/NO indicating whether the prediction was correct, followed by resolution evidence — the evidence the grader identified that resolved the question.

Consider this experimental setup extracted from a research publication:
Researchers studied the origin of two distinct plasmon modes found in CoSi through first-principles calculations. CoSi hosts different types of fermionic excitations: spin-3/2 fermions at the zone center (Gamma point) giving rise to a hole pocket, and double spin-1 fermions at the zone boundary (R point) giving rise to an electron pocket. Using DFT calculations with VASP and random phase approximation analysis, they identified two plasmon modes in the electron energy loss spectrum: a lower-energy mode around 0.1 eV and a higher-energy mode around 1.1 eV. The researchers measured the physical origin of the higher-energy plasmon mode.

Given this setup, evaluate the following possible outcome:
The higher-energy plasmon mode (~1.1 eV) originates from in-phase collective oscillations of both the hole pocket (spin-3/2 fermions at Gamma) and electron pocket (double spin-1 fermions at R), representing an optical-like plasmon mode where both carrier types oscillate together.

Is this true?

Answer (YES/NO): NO